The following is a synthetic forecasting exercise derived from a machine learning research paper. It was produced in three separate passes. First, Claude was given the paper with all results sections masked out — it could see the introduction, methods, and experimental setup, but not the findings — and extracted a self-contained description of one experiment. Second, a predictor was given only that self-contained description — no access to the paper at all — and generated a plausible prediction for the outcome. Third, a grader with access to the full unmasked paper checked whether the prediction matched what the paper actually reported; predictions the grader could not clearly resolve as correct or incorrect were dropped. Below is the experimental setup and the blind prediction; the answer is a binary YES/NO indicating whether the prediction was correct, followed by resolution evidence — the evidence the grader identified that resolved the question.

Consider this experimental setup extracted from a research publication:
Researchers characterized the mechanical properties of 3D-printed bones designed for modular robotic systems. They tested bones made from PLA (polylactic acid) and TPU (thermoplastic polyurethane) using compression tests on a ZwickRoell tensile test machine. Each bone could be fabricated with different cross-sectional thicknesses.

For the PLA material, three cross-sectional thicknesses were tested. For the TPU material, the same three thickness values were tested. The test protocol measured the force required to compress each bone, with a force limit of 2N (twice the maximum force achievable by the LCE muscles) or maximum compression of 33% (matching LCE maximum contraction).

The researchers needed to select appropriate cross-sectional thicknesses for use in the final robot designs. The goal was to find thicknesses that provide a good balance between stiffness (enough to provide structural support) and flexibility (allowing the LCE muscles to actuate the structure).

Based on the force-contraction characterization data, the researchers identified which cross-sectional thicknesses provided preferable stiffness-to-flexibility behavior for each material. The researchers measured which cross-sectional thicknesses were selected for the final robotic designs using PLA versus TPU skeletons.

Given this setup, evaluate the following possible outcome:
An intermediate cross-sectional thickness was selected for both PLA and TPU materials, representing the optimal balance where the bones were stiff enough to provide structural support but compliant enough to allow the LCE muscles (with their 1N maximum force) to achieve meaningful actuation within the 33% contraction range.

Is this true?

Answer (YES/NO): NO